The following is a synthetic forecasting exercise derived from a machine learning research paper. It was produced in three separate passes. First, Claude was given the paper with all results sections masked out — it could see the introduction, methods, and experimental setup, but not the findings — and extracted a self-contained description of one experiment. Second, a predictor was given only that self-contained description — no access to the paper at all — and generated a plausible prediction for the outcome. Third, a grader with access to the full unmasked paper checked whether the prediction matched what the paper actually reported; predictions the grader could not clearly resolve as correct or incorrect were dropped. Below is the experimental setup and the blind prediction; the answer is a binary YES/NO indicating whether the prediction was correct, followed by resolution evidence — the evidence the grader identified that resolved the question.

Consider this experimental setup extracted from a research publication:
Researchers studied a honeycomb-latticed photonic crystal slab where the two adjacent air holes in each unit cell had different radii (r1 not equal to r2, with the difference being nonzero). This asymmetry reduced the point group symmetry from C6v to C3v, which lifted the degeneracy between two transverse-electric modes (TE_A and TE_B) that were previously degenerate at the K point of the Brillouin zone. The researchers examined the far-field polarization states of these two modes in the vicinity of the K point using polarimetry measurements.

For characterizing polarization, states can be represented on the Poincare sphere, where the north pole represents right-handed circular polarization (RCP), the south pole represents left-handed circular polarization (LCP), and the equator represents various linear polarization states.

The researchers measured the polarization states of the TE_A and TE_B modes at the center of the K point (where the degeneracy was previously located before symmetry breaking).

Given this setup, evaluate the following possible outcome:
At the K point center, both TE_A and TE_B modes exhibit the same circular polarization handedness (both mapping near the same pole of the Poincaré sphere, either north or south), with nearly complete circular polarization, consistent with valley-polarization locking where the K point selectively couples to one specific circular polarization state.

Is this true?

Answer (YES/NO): NO